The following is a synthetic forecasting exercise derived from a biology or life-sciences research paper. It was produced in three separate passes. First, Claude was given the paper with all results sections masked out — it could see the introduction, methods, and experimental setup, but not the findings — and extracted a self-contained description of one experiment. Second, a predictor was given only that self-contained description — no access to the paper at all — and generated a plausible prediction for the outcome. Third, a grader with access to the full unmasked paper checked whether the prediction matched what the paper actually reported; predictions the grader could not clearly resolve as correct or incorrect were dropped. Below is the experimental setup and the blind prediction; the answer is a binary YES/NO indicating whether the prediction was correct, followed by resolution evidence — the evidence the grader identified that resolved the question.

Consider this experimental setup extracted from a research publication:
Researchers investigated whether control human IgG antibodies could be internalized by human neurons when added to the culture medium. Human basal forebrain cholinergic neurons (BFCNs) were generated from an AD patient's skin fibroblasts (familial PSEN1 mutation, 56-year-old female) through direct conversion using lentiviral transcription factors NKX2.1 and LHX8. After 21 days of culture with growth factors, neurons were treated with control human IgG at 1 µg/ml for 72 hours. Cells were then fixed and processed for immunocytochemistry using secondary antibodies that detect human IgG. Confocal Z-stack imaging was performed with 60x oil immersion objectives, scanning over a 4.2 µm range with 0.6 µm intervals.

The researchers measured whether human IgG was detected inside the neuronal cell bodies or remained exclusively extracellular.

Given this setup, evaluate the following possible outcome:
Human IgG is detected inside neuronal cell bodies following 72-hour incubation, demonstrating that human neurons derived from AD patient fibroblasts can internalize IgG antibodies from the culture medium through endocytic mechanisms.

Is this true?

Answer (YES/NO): YES